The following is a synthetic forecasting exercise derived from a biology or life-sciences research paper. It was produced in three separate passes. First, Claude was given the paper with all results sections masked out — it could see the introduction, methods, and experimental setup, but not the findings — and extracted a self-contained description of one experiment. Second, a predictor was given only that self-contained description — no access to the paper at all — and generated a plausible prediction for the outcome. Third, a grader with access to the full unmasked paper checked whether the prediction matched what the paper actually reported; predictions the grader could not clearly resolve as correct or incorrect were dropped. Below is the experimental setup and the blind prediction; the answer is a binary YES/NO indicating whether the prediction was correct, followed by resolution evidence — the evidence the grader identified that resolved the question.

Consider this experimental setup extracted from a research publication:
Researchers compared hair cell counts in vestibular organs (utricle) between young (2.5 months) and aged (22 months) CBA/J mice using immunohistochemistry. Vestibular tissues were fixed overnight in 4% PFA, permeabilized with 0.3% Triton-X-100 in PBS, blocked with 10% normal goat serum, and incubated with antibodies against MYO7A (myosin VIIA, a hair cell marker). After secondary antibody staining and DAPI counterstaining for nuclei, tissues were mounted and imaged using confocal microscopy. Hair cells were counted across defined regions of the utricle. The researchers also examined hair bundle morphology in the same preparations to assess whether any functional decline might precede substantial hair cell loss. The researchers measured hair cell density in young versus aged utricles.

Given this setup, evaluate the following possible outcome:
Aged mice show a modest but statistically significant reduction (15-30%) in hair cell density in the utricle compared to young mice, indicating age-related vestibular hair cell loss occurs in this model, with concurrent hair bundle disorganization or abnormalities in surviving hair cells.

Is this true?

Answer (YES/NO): NO